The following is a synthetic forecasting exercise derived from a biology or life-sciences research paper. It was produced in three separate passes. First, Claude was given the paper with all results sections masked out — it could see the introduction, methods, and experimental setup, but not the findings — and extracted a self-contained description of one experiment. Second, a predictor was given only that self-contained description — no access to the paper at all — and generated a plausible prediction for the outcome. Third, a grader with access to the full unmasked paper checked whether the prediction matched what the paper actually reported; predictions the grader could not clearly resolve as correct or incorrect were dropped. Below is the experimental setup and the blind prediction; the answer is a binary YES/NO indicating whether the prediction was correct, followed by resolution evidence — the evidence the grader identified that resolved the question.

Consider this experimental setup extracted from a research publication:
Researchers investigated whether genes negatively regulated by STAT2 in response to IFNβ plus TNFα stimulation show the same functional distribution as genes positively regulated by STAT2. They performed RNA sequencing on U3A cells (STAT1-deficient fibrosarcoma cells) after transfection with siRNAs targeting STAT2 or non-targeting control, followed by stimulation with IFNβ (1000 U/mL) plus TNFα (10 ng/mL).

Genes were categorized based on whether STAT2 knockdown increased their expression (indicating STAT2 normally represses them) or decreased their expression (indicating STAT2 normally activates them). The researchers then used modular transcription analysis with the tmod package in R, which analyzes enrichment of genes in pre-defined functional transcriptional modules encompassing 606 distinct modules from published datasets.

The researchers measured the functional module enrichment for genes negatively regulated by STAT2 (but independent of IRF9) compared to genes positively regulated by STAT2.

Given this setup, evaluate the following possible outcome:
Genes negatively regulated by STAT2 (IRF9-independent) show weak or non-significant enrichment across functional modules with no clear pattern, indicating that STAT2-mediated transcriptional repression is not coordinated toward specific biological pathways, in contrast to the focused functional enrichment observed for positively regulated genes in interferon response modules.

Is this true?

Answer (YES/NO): NO